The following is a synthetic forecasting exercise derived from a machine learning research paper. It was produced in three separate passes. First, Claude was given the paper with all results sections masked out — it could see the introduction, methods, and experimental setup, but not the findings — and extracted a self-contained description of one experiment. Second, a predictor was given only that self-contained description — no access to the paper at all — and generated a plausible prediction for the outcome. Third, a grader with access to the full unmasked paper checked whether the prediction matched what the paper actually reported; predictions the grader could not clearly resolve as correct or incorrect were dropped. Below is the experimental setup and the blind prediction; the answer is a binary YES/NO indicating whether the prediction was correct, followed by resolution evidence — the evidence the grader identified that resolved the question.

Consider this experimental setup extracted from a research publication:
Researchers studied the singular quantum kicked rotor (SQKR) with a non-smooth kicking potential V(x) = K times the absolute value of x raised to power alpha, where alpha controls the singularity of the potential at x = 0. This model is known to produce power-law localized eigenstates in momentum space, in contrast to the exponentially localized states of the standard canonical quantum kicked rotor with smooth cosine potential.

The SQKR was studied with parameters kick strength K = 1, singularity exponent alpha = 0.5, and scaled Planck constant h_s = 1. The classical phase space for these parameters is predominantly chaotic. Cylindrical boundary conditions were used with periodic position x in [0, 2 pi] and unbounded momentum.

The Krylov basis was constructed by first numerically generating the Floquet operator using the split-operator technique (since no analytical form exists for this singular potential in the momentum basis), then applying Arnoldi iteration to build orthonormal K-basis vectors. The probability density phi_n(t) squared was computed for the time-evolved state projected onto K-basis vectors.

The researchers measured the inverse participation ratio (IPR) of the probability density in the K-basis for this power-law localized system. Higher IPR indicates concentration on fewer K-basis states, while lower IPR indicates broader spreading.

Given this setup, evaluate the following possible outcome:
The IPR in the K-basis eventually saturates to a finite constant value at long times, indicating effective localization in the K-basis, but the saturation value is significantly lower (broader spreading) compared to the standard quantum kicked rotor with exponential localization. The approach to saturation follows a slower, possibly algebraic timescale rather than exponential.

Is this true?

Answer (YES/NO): NO